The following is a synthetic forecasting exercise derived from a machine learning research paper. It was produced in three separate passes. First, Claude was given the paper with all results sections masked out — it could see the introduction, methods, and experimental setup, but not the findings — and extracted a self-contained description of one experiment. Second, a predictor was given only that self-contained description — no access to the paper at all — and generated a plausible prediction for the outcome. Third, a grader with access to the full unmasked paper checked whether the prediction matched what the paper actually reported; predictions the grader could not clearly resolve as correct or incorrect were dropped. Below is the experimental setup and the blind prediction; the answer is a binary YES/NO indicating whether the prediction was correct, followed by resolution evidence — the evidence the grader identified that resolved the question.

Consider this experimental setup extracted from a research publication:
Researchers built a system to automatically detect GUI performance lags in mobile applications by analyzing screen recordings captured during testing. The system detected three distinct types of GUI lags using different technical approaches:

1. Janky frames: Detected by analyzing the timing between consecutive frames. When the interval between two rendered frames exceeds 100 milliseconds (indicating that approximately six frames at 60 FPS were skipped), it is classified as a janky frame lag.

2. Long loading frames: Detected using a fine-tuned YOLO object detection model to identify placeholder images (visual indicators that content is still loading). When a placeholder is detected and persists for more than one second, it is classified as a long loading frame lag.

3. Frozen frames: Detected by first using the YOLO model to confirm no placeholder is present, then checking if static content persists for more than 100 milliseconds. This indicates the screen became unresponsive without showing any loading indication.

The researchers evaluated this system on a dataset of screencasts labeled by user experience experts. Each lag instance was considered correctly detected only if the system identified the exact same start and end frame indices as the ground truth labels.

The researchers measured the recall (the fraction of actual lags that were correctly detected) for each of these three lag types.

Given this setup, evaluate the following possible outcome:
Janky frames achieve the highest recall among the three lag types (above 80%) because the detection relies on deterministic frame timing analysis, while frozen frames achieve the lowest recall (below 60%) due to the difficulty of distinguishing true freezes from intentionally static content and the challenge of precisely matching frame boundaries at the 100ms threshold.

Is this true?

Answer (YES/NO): NO